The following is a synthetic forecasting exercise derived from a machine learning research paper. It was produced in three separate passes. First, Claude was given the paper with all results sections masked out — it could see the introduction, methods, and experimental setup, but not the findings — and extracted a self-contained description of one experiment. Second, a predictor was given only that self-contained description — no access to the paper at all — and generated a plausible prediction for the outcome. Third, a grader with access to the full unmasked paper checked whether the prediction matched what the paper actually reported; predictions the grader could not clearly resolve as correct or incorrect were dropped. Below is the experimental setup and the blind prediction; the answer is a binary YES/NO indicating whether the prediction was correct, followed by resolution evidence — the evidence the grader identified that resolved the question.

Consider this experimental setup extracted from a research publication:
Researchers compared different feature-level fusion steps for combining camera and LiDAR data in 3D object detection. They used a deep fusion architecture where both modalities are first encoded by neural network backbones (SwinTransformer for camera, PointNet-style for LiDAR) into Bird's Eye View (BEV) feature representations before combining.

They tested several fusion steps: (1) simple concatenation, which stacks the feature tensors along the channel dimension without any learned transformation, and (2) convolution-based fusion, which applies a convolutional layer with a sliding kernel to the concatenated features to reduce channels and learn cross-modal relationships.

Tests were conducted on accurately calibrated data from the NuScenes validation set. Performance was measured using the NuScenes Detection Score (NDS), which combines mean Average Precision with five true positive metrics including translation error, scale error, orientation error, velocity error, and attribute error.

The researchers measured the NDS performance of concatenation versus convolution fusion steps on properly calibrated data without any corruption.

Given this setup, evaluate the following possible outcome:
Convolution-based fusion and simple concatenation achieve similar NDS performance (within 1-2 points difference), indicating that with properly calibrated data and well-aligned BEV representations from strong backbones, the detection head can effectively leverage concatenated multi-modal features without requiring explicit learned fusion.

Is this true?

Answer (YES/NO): NO